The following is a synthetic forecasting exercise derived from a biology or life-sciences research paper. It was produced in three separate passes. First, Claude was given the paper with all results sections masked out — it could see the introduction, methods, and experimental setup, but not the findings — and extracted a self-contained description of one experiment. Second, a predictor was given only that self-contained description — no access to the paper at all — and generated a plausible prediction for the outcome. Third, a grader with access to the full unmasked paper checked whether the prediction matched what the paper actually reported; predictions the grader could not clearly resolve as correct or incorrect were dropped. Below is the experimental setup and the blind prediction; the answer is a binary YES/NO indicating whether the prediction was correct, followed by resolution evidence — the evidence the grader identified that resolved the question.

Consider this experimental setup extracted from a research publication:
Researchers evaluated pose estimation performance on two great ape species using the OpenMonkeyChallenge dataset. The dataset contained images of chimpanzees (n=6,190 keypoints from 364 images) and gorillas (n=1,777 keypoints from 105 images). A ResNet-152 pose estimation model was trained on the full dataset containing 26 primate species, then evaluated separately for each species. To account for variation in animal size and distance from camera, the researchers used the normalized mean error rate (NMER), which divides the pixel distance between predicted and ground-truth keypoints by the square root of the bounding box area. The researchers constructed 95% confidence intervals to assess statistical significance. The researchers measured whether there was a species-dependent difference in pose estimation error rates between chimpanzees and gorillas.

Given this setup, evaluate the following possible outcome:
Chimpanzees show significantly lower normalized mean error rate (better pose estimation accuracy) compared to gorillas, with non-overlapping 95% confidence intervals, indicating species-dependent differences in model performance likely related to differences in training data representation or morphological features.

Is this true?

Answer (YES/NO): NO